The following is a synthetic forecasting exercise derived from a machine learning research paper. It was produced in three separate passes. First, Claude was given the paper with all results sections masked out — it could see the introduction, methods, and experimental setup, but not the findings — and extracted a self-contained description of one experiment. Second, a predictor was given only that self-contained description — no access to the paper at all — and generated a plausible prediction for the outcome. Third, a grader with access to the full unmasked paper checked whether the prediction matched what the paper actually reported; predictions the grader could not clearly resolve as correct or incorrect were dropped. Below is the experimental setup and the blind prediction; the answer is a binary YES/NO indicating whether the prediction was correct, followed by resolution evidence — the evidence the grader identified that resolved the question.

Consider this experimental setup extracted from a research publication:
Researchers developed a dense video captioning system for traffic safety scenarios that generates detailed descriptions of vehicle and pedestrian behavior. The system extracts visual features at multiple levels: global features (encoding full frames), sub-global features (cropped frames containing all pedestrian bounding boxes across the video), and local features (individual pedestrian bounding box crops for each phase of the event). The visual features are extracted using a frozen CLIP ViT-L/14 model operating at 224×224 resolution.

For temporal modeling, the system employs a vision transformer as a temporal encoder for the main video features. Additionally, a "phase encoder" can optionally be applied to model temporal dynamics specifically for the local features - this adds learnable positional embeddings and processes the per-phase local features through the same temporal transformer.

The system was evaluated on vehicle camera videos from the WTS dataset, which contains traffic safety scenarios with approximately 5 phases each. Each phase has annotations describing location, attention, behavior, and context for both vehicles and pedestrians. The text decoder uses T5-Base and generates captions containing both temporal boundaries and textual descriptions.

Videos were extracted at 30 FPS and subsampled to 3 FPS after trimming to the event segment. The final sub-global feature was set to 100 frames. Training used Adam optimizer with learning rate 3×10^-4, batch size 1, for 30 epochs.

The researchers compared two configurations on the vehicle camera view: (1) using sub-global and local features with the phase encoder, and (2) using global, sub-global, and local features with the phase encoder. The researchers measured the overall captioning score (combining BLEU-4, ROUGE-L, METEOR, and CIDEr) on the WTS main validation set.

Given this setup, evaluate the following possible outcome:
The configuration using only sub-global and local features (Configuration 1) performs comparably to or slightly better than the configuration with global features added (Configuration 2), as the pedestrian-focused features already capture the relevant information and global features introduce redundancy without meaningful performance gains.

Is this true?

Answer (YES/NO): YES